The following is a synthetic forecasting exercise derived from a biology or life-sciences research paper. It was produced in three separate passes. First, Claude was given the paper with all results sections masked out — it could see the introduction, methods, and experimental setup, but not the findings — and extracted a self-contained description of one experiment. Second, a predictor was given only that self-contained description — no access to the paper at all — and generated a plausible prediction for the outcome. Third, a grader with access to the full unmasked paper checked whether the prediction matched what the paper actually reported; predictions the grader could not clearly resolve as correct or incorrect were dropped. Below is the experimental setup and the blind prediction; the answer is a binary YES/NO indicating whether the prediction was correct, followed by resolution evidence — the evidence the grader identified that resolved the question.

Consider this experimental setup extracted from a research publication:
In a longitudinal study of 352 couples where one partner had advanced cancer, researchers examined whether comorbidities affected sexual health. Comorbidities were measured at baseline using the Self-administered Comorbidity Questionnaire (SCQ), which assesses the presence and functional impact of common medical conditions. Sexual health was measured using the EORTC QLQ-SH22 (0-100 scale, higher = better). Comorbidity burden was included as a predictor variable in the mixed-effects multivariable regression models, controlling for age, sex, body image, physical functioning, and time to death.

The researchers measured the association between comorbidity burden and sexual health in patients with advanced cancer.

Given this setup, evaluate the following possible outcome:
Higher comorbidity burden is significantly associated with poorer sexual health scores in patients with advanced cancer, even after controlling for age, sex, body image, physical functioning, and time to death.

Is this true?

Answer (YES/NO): NO